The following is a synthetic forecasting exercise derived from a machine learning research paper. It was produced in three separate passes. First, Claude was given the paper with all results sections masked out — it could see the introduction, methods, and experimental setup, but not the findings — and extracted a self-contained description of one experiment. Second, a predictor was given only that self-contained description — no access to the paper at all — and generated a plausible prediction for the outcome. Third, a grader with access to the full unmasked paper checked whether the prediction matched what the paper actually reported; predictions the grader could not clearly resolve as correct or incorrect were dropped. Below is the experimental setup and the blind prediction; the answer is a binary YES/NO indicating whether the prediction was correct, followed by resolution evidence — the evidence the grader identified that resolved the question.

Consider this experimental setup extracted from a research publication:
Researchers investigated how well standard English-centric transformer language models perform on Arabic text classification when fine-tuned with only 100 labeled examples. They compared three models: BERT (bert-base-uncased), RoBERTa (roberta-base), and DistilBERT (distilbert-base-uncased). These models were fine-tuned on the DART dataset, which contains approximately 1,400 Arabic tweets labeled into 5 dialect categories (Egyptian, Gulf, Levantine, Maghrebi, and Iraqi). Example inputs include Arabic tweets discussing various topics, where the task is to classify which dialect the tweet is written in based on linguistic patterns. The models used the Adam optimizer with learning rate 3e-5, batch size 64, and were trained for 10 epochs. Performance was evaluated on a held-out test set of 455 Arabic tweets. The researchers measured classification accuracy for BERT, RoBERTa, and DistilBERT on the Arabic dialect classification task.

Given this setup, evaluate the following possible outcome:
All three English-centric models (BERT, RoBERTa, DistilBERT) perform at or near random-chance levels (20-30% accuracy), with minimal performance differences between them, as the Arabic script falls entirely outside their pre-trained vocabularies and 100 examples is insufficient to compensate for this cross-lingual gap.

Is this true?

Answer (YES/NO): NO